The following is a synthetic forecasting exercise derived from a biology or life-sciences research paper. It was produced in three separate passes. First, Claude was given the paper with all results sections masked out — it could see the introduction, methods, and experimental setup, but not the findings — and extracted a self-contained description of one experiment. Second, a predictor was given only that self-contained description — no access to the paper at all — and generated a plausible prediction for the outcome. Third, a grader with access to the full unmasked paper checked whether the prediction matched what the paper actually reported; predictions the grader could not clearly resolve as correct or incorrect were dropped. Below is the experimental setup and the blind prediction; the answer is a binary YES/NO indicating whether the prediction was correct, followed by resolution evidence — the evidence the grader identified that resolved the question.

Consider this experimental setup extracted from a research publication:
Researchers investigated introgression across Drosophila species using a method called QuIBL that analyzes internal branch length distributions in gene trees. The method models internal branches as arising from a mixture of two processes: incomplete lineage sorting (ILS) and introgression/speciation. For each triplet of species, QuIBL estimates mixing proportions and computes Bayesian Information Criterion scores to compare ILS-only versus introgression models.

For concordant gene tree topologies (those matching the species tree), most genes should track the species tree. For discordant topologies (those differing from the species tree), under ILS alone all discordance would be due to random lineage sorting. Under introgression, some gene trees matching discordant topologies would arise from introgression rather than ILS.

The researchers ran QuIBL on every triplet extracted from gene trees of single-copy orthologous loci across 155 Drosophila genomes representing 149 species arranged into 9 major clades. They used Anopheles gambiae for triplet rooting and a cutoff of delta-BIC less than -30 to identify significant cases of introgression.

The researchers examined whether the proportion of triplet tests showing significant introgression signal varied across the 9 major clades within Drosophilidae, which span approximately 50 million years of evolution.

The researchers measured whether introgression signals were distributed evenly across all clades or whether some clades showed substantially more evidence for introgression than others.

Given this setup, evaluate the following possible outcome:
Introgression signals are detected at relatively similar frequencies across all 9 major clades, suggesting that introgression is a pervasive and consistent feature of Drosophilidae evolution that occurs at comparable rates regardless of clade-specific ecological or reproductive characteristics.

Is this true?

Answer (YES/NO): NO